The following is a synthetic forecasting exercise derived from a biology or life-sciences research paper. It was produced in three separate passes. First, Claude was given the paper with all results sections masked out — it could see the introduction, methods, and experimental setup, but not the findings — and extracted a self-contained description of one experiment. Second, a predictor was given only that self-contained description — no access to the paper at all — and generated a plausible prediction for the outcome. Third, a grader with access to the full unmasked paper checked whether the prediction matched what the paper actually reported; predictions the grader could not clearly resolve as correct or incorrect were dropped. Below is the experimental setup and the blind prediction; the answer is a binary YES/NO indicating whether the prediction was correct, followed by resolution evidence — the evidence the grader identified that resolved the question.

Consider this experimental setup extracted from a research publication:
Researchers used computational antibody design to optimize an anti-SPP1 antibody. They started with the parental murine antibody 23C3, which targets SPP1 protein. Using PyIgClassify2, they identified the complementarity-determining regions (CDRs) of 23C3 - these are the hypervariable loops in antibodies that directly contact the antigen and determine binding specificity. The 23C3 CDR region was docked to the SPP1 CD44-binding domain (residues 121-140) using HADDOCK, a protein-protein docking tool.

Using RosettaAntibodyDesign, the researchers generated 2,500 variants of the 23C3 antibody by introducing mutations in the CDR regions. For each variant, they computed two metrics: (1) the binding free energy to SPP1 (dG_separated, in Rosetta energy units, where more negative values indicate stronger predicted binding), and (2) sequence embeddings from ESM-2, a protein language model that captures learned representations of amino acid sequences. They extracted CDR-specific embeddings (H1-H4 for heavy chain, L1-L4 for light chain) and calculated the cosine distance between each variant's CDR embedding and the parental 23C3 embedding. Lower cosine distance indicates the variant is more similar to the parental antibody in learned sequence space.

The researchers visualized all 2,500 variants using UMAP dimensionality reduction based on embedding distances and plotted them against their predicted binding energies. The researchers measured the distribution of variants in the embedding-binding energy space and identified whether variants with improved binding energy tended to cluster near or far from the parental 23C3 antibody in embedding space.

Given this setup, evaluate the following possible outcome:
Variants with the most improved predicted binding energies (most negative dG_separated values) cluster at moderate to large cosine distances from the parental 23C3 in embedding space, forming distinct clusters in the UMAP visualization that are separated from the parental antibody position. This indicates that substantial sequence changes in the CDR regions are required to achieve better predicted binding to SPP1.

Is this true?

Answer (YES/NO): NO